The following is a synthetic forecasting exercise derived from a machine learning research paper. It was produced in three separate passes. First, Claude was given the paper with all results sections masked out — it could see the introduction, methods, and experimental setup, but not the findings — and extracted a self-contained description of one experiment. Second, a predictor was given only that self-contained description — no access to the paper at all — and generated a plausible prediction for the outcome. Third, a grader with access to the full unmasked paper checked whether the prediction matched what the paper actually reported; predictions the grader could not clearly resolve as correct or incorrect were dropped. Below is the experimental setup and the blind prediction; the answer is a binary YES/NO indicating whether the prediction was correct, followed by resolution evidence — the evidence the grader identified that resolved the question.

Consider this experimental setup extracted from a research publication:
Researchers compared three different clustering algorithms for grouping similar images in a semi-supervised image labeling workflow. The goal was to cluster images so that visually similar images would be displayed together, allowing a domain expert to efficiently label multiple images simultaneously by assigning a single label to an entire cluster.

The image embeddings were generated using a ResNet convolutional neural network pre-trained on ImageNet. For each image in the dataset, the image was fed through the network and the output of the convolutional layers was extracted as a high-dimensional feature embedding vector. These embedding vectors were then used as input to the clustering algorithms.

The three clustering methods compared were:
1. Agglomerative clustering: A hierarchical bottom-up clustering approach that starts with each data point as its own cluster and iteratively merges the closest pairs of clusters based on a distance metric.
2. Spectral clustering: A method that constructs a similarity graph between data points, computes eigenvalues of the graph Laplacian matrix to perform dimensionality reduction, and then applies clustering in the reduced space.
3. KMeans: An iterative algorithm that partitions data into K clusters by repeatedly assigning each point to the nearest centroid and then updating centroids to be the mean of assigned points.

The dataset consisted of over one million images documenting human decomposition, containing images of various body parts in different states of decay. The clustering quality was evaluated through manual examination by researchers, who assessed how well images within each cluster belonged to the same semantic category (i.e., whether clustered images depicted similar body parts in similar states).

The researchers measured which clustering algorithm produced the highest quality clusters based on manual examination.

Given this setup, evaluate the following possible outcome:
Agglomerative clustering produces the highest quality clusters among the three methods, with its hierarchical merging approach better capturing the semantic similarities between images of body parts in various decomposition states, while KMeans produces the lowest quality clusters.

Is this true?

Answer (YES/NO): NO